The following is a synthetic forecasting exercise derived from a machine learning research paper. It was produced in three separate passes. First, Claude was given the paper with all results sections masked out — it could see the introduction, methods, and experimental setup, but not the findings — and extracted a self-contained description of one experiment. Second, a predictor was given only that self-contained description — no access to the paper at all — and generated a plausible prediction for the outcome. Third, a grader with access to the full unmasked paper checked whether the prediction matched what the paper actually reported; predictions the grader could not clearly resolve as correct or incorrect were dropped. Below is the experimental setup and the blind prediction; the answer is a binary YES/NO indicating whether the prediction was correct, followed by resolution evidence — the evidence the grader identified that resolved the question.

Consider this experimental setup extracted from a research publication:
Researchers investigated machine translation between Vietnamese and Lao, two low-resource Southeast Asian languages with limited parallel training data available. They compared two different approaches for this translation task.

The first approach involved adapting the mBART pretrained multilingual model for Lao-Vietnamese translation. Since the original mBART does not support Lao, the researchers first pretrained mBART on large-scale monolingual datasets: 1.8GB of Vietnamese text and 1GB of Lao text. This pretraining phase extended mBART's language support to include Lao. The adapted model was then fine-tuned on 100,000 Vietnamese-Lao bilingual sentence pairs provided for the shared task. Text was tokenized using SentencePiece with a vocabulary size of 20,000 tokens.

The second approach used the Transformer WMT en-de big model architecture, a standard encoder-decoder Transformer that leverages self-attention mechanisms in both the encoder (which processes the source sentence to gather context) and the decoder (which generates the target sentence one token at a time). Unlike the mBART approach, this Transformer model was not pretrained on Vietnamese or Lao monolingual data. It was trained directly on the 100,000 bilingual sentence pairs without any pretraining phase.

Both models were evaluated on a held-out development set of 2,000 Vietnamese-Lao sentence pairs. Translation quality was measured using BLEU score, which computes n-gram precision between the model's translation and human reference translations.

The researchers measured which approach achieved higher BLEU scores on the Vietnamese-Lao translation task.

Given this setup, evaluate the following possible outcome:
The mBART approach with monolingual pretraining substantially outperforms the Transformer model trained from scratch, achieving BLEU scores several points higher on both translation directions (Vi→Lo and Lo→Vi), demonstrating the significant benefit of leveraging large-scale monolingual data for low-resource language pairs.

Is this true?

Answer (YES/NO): NO